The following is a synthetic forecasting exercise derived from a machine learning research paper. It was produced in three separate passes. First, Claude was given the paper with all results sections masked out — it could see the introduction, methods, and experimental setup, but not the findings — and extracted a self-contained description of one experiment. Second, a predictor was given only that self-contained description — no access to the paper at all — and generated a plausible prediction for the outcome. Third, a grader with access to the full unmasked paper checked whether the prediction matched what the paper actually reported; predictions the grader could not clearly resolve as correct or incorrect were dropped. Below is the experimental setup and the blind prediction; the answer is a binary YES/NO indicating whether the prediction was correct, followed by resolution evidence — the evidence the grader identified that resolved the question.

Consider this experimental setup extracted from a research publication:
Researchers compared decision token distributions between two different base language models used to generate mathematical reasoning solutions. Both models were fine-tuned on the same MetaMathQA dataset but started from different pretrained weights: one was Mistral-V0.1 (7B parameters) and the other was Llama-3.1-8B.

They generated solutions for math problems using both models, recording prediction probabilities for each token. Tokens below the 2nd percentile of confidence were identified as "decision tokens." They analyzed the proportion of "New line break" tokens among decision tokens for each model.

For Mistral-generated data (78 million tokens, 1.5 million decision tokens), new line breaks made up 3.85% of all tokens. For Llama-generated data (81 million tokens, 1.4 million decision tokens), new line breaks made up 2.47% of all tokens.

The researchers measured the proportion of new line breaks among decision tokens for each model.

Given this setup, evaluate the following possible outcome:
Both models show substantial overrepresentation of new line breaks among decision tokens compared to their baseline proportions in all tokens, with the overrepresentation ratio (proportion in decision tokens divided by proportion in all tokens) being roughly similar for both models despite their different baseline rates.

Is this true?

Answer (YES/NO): NO